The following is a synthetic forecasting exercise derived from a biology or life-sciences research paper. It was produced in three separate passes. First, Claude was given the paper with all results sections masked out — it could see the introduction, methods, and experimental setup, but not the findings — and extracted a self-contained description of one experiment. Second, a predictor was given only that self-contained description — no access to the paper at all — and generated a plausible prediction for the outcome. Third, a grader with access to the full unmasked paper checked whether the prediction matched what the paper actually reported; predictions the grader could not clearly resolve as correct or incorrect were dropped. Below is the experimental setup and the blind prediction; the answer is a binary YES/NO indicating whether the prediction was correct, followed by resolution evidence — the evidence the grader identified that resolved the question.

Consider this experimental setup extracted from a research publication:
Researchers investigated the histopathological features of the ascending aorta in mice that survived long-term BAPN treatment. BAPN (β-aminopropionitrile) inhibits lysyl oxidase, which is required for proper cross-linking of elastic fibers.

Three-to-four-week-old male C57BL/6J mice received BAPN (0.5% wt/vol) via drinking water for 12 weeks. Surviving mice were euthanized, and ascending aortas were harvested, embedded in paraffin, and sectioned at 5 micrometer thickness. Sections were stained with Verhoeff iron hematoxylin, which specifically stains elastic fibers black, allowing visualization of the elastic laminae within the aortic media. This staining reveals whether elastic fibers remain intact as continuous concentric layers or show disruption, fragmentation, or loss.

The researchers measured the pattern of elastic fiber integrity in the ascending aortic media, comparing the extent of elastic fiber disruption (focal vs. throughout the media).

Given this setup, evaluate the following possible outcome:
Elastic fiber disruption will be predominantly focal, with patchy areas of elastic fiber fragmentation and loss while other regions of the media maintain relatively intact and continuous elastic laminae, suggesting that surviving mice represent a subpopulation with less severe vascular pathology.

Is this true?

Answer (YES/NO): NO